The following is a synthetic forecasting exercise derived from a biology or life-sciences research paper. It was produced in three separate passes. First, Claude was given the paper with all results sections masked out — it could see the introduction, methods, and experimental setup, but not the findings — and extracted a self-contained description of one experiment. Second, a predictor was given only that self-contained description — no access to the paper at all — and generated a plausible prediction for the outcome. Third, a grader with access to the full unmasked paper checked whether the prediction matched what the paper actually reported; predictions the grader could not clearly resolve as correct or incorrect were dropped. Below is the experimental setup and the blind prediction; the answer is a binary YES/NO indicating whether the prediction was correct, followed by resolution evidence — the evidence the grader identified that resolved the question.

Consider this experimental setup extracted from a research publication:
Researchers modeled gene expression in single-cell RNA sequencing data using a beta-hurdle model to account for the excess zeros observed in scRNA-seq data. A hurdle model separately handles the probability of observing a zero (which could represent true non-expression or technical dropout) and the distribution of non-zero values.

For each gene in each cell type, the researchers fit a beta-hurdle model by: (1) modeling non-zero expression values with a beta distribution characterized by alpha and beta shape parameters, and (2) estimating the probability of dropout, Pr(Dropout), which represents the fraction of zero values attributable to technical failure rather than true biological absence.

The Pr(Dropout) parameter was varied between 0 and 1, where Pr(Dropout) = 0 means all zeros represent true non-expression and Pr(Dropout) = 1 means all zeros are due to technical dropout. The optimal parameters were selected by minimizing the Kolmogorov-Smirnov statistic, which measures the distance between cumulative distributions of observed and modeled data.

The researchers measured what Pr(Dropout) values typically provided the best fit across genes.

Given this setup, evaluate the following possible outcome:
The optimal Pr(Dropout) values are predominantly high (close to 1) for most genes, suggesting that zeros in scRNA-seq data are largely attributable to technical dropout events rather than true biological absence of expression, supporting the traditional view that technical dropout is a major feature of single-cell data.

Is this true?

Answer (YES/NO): YES